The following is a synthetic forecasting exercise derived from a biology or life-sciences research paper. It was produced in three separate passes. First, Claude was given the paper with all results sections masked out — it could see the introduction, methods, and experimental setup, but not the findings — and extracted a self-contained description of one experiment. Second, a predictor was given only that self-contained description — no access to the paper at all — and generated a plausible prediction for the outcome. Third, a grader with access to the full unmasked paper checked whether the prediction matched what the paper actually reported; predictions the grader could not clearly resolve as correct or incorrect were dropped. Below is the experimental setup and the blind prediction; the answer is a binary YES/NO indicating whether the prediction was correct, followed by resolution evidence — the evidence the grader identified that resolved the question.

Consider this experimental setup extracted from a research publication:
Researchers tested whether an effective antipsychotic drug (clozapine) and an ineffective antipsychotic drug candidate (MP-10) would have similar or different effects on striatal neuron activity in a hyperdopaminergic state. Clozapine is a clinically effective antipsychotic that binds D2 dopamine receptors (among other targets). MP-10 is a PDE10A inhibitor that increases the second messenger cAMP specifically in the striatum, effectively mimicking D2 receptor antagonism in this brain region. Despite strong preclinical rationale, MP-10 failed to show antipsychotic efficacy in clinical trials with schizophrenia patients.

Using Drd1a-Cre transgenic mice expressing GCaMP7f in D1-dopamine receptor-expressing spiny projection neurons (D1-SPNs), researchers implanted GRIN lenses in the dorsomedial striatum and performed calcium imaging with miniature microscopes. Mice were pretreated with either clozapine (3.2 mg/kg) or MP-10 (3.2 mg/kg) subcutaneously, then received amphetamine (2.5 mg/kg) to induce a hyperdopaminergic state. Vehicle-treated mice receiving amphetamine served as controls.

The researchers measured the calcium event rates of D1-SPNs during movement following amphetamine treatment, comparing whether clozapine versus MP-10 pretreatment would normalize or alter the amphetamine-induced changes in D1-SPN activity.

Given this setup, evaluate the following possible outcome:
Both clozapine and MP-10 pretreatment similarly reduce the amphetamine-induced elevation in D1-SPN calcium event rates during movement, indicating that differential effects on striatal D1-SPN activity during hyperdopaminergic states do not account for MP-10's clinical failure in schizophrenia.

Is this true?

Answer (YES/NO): NO